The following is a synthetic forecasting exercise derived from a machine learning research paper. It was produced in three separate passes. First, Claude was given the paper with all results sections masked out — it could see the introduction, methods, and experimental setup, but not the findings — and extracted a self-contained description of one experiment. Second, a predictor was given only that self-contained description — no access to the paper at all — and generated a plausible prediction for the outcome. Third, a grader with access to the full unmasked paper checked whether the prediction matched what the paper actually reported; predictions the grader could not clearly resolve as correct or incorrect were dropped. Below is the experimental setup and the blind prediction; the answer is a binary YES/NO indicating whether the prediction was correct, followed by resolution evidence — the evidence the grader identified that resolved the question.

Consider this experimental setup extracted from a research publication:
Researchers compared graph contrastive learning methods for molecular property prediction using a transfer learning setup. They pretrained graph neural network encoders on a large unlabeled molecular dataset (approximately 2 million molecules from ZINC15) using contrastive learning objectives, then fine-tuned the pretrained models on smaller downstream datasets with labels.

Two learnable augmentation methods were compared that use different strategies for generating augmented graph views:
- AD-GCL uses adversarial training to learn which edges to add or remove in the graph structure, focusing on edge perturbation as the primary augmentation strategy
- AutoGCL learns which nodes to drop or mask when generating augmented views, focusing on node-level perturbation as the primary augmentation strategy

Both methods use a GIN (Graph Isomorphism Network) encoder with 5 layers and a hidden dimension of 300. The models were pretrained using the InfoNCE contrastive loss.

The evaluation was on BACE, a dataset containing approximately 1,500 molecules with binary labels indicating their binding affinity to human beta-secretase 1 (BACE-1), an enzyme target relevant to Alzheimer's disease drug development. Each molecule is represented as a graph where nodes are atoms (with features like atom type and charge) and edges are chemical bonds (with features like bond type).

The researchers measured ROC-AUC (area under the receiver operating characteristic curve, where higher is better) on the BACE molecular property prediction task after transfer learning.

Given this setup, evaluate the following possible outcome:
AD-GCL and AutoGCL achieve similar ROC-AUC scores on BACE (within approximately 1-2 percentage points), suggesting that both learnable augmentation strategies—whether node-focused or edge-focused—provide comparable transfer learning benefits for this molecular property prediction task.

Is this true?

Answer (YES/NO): NO